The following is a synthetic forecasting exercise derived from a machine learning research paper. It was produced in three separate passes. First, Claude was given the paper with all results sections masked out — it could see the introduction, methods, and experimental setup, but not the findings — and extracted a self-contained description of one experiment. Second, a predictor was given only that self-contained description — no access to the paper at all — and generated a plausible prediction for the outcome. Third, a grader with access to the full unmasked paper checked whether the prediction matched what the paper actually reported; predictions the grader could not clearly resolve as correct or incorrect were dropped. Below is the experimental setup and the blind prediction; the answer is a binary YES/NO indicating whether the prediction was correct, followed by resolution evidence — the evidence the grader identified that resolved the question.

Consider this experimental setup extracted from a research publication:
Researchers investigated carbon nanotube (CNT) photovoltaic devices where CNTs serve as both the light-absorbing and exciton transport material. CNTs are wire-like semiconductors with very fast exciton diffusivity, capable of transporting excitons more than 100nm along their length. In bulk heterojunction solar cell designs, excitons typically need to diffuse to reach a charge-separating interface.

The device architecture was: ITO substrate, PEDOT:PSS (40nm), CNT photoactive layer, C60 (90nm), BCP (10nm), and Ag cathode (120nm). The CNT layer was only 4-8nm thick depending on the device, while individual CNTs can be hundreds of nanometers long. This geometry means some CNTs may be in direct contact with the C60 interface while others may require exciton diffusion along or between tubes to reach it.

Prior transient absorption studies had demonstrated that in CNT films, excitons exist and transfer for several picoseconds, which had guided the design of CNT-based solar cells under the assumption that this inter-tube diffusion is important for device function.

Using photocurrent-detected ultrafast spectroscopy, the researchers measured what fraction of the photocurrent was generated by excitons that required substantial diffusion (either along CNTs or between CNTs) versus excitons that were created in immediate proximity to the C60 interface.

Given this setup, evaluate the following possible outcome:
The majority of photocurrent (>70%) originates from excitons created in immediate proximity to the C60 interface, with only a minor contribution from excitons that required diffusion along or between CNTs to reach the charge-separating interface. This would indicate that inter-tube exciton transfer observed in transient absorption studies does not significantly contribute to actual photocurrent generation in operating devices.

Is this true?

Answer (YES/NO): YES